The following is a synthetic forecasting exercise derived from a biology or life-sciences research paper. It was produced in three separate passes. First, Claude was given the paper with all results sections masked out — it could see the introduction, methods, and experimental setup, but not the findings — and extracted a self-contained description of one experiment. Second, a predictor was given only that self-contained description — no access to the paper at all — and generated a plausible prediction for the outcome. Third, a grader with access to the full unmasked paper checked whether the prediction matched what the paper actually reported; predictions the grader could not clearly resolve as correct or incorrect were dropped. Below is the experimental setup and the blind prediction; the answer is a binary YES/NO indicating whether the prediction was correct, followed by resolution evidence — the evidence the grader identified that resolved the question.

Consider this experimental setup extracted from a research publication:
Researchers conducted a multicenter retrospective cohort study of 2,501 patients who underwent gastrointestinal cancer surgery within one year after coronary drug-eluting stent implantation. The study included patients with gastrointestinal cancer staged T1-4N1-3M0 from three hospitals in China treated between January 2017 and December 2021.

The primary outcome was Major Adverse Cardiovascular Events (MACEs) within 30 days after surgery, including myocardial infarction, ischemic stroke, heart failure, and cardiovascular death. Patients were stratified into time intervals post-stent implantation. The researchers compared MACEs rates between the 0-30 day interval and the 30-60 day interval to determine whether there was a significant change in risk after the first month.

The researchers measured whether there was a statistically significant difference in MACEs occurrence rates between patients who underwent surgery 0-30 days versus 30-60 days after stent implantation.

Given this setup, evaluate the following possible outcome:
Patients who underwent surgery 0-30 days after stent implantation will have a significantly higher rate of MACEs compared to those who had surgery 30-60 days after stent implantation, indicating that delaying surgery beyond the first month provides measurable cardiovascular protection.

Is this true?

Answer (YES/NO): YES